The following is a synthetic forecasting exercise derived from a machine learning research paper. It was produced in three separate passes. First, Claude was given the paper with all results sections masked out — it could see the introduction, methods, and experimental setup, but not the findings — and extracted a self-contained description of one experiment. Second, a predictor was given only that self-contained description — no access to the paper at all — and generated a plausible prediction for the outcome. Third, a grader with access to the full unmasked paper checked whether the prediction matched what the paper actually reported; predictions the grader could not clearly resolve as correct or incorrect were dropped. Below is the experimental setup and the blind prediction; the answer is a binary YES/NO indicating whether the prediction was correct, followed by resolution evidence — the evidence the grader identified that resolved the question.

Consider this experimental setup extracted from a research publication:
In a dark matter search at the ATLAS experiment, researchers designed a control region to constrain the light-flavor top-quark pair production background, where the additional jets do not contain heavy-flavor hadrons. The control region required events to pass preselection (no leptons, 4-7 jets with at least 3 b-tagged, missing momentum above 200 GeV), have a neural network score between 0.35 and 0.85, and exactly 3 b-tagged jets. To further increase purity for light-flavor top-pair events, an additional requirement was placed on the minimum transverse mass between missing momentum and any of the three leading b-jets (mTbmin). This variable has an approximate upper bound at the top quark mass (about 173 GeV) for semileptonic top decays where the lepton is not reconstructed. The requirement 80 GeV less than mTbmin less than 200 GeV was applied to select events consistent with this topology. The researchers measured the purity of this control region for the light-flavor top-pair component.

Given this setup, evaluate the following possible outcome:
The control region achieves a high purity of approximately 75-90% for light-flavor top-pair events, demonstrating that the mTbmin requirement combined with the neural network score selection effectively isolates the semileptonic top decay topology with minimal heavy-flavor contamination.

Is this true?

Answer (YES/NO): NO